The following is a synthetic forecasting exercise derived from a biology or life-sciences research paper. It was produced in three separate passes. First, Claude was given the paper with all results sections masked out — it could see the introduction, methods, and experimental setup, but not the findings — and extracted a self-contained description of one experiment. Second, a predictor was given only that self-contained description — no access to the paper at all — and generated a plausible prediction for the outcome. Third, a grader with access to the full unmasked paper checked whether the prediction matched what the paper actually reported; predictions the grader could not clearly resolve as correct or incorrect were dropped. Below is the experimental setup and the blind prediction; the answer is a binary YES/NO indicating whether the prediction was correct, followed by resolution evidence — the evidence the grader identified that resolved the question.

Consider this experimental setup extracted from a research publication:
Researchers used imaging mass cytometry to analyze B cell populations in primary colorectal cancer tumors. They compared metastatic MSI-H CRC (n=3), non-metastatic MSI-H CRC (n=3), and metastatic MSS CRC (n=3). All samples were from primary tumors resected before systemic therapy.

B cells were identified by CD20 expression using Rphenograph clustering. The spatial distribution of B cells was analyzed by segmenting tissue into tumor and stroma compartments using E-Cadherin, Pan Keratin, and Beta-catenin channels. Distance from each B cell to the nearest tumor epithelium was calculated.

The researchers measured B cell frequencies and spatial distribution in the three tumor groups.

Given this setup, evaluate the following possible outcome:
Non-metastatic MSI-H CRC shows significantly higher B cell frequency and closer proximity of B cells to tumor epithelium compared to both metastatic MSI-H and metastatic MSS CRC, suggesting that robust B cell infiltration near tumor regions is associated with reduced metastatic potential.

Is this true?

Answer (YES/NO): NO